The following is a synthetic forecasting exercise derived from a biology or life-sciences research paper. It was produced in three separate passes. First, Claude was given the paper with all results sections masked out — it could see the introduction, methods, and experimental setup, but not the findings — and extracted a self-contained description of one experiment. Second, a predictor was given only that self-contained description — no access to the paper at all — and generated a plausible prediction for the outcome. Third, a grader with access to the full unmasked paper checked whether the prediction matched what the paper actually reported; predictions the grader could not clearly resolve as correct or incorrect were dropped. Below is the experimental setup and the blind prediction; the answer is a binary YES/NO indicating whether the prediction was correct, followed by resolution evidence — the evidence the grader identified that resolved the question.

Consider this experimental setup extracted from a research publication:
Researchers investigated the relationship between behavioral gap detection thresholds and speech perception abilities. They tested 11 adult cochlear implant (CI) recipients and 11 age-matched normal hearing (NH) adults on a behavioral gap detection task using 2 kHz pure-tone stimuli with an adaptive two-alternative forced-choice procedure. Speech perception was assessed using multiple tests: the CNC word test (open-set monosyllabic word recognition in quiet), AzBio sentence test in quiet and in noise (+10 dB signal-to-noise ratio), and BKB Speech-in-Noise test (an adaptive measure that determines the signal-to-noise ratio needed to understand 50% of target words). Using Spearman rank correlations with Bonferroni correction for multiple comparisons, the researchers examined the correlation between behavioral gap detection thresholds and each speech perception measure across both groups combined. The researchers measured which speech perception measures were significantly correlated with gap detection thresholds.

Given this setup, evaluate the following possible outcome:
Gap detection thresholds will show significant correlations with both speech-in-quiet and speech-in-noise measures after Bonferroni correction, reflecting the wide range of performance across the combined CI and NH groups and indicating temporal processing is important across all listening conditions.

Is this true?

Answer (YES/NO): NO